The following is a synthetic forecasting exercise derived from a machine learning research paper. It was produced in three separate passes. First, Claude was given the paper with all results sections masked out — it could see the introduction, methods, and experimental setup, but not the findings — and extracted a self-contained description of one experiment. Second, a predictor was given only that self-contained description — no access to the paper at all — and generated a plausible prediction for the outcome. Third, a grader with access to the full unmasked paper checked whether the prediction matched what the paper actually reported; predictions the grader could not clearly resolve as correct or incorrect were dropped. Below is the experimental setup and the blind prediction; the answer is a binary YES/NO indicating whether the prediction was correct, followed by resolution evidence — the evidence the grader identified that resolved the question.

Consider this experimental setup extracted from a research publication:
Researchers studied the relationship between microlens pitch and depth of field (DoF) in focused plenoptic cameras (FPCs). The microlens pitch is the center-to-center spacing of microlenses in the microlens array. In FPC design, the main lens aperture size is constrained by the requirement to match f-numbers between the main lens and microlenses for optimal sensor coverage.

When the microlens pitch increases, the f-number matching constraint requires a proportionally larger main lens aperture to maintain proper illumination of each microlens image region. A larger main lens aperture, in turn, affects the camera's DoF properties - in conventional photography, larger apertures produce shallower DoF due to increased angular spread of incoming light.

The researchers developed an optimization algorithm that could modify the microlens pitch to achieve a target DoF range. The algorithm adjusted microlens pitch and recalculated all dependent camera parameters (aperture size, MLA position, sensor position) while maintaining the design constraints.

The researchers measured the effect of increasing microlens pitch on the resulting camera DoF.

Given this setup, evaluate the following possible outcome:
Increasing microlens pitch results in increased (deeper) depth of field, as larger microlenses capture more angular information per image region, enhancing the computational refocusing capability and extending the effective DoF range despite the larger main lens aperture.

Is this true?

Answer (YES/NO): NO